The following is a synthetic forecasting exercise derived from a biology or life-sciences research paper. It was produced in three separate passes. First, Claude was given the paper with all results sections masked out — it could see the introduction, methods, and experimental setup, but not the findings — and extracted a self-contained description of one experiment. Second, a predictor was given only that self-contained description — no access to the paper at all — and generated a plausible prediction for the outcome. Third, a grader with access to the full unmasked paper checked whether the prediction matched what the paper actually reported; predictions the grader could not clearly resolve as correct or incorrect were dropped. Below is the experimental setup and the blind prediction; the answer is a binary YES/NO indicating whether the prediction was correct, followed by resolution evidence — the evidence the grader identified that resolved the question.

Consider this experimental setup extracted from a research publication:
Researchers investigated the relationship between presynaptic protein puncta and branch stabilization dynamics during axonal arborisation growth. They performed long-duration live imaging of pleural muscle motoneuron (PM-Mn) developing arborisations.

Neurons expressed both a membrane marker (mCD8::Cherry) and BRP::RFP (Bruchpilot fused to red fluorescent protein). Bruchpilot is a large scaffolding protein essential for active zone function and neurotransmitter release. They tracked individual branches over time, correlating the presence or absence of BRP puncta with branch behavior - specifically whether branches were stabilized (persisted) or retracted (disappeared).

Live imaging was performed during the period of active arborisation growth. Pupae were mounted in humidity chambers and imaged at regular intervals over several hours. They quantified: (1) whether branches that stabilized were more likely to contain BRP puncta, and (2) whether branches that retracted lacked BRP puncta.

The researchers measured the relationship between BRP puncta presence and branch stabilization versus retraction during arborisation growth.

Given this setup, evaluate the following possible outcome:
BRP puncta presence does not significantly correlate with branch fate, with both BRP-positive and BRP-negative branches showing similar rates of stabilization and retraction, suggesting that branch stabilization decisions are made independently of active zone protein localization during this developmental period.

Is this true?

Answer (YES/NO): NO